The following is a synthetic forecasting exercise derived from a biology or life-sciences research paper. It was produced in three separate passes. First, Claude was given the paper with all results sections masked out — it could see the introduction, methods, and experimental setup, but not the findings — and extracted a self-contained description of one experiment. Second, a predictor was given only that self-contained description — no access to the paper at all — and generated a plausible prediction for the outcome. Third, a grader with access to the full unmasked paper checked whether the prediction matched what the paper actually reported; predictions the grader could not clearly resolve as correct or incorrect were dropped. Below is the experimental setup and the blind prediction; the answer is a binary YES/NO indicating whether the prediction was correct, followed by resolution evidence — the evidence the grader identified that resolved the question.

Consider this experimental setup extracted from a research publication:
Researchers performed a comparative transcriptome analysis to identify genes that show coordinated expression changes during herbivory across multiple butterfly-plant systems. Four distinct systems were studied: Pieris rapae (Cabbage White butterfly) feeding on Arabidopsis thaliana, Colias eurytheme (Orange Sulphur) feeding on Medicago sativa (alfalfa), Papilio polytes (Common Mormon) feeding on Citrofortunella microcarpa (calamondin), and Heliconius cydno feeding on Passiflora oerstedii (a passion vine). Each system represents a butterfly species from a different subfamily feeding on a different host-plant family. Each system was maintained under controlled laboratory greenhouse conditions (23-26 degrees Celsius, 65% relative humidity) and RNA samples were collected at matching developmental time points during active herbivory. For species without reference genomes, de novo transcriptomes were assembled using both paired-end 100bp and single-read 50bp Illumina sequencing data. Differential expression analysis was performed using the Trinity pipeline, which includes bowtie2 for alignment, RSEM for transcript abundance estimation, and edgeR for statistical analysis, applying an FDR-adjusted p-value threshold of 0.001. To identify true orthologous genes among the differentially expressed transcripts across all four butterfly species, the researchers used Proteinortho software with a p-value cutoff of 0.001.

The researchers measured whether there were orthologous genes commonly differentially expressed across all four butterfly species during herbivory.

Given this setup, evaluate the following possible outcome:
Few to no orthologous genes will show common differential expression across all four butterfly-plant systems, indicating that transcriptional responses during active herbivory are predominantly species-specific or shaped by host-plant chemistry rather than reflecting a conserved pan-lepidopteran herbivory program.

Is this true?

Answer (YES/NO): NO